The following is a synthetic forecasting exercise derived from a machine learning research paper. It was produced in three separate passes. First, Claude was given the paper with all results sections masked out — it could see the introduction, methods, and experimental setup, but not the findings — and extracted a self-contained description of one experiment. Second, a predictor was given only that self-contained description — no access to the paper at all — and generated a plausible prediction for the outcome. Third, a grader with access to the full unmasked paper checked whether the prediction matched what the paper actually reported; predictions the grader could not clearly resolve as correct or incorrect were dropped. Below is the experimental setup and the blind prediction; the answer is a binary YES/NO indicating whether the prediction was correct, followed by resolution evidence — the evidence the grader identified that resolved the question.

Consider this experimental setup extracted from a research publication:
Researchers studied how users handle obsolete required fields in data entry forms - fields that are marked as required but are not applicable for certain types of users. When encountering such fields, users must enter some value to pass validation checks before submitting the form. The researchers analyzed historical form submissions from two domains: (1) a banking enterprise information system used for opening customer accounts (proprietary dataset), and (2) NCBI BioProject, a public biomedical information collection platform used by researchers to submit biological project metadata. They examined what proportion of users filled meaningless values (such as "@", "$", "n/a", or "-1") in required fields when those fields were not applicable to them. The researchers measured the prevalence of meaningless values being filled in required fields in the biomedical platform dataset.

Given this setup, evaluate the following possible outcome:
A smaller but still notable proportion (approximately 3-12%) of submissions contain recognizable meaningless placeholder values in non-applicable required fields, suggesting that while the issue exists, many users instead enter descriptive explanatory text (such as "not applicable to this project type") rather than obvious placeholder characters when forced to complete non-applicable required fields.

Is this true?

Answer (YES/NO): NO